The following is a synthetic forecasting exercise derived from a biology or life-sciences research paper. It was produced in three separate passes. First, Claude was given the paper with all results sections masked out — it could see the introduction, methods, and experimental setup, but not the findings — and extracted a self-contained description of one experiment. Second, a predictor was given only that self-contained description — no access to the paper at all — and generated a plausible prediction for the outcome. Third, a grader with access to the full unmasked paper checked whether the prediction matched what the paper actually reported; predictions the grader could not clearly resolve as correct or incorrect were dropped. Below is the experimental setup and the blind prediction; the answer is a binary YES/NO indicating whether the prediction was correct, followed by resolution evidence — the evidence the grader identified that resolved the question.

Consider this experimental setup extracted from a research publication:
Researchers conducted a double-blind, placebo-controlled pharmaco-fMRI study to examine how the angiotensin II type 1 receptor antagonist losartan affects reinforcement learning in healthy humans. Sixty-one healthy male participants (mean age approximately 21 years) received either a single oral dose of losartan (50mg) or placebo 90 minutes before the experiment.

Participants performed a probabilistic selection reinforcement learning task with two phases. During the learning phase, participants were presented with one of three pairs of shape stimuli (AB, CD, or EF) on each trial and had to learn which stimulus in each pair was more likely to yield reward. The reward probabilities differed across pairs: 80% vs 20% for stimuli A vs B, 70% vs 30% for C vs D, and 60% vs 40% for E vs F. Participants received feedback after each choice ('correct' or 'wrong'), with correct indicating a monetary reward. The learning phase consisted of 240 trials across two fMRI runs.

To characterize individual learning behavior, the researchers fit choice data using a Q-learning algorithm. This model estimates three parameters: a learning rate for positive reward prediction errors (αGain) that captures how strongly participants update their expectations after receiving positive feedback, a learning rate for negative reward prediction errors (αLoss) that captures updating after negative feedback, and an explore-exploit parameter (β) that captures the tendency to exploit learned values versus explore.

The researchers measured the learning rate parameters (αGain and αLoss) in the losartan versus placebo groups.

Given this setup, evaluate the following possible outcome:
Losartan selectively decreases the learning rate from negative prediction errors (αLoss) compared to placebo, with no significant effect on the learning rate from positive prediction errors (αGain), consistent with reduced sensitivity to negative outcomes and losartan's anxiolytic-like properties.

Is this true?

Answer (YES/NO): YES